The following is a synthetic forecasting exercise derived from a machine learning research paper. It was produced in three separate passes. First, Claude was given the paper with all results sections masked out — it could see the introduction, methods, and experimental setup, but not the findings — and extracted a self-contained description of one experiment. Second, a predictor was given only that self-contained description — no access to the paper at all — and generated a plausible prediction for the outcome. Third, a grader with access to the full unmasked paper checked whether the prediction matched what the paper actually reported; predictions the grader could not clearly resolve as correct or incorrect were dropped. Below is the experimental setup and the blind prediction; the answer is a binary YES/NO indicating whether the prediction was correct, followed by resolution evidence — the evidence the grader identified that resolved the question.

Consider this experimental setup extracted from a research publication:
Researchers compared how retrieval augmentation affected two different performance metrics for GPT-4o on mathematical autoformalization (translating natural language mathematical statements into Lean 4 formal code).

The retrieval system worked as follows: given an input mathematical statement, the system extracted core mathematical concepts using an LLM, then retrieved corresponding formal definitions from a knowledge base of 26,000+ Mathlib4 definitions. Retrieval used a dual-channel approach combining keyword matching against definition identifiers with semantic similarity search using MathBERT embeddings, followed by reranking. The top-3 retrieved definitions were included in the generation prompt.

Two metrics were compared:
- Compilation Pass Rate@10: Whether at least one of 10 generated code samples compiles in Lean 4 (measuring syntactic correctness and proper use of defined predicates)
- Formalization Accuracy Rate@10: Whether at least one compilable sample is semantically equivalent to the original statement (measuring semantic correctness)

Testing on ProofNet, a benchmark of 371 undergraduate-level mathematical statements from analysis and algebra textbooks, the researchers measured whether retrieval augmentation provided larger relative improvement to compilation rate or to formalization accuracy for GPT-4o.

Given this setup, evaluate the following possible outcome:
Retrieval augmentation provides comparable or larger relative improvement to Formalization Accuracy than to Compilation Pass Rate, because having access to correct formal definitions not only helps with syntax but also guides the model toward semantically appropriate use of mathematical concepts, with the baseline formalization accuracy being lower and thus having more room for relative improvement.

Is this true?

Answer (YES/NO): YES